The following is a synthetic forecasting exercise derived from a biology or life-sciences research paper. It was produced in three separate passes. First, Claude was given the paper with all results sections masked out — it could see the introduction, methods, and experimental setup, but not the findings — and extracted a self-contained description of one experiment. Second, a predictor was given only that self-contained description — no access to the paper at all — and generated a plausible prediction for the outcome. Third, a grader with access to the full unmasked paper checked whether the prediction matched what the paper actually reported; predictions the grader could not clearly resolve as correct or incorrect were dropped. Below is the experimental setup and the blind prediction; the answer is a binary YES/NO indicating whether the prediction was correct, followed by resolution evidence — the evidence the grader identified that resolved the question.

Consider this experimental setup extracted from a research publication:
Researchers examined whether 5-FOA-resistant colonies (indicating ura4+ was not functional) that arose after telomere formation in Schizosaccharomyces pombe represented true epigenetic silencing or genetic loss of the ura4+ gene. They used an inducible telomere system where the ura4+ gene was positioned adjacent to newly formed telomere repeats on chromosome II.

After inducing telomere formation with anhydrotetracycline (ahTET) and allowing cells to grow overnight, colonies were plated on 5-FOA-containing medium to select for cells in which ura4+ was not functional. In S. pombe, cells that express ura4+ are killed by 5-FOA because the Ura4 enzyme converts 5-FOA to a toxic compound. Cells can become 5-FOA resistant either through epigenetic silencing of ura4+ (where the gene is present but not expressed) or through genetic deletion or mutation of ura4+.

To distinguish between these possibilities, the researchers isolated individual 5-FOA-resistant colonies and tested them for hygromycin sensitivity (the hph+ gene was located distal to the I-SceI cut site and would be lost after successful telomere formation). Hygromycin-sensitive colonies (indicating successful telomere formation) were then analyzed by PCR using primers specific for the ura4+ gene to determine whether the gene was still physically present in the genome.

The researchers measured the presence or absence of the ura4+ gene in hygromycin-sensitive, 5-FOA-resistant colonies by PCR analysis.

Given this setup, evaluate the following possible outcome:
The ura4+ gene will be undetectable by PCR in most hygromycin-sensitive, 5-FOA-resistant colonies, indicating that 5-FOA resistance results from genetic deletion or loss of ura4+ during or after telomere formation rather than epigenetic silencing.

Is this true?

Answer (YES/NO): NO